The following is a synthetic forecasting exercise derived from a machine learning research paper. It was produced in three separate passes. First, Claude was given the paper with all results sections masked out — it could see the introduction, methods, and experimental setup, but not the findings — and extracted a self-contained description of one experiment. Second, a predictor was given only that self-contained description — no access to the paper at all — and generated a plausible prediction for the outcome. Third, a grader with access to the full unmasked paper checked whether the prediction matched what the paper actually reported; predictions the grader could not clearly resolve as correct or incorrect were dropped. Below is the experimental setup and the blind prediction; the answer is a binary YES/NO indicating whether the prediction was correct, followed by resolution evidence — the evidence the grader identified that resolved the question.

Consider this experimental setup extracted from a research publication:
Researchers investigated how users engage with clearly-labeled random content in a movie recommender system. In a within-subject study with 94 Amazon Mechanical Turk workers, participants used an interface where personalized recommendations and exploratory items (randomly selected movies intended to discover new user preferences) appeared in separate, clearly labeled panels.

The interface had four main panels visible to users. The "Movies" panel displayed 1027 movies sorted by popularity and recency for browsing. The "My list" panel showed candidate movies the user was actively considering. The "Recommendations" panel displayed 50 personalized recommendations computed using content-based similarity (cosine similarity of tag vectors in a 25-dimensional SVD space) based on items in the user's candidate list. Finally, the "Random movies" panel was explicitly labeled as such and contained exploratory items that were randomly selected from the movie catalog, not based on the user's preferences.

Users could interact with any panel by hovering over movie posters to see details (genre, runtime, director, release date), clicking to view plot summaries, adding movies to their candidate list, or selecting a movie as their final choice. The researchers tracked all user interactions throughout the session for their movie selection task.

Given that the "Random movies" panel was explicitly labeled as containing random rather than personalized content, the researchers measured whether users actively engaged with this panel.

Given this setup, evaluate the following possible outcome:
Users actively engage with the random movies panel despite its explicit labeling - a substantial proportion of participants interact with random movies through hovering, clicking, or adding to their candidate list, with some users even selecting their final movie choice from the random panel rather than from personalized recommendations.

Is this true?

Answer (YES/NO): YES